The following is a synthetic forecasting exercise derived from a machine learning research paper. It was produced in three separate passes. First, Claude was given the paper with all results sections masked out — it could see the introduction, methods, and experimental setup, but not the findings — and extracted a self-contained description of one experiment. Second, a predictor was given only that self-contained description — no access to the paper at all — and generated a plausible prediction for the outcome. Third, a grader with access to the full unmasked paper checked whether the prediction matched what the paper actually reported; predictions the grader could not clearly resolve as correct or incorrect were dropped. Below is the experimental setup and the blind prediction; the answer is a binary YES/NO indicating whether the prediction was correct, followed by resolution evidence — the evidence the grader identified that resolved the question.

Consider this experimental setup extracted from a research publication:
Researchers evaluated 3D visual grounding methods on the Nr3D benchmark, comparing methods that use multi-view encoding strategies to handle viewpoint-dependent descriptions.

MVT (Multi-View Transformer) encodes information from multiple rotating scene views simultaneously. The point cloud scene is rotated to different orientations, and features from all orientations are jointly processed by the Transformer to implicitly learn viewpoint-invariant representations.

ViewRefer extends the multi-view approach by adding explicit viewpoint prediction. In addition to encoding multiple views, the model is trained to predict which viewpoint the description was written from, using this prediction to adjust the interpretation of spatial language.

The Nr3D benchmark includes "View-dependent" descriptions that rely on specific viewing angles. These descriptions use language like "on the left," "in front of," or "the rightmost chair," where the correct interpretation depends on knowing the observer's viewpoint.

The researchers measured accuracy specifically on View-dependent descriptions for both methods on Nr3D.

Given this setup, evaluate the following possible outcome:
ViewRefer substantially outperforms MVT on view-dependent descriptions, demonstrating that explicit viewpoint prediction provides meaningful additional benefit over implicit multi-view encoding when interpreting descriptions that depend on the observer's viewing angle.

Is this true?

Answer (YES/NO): NO